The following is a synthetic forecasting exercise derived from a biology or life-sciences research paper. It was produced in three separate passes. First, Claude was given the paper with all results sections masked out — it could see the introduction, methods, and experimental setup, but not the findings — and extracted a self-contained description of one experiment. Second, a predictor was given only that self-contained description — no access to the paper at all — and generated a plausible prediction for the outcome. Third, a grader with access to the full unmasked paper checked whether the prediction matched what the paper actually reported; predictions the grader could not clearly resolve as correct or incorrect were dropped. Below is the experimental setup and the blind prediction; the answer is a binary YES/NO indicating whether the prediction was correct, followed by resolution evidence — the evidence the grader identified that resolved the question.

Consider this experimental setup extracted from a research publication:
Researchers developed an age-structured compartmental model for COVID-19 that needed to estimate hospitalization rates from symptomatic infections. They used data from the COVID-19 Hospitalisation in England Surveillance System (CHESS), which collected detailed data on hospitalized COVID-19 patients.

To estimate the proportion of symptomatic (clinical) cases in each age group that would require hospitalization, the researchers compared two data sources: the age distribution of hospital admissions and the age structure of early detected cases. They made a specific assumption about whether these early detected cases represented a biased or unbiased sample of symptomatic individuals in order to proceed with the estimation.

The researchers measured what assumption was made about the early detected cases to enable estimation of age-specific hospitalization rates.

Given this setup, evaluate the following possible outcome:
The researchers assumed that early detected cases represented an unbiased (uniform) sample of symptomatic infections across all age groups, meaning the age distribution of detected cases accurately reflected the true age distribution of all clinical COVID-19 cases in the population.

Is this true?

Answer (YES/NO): YES